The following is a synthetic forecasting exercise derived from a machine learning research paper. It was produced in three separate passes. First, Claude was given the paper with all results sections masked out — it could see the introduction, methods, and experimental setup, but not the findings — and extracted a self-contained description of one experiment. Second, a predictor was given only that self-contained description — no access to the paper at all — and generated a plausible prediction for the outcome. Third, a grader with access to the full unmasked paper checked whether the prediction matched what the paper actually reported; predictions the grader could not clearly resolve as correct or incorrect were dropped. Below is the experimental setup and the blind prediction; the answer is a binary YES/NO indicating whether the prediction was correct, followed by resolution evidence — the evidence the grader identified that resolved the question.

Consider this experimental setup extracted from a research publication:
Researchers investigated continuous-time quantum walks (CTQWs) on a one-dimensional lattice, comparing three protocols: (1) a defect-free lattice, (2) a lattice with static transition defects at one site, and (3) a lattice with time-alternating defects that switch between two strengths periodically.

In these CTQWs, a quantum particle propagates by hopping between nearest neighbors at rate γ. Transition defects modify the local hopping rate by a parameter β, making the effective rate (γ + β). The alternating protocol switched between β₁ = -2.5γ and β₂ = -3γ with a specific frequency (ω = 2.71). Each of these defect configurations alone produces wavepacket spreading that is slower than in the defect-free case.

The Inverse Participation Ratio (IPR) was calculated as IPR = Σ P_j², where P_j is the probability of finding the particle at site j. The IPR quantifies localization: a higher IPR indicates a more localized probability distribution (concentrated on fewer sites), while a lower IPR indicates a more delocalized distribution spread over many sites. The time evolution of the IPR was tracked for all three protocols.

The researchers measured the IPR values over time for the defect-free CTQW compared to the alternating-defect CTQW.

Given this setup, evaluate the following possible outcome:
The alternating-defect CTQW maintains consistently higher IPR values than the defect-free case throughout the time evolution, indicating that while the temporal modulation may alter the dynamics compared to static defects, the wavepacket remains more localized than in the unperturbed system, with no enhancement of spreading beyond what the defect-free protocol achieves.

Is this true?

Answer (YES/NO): NO